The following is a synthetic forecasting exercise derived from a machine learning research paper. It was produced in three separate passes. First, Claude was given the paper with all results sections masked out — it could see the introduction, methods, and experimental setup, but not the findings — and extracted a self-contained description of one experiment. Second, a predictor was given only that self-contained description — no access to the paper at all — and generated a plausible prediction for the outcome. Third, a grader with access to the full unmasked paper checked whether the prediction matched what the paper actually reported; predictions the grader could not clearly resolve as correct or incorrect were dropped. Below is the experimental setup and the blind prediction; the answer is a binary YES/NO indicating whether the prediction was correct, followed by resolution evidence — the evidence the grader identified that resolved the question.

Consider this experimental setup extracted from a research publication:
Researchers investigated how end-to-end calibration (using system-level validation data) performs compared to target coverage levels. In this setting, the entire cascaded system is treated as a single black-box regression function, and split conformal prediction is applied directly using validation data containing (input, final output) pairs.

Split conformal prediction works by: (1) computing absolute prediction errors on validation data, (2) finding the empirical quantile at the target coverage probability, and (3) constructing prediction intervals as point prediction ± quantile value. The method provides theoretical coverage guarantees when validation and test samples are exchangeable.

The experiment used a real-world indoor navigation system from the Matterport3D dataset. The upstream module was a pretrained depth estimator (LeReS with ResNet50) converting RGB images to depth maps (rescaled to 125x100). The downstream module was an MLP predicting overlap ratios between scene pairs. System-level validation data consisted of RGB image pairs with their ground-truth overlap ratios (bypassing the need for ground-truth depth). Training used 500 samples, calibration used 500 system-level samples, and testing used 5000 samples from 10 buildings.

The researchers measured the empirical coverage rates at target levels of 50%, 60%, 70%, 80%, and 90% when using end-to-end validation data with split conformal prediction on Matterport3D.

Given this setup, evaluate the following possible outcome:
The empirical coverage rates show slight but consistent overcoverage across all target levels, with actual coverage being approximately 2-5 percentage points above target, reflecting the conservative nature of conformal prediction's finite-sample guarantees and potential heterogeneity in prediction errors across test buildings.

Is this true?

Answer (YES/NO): NO